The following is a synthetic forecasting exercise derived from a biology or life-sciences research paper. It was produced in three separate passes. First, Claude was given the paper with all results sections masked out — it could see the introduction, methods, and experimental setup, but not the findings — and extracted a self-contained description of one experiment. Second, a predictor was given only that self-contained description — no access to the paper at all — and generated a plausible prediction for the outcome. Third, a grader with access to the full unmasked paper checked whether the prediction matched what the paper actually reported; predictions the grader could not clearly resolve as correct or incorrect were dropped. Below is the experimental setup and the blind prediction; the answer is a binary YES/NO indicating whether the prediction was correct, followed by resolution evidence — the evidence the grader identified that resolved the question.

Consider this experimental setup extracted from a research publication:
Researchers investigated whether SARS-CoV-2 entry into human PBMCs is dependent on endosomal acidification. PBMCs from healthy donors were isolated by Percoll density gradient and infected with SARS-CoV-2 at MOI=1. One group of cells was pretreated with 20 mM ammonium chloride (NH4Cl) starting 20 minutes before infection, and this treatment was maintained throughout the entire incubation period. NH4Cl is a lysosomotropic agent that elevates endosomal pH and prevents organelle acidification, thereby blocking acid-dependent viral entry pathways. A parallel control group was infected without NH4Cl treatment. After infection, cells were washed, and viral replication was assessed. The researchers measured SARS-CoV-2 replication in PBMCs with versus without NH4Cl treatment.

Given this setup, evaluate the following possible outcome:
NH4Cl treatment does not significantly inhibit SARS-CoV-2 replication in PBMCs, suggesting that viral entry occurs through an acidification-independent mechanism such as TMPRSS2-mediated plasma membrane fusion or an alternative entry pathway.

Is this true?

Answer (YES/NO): NO